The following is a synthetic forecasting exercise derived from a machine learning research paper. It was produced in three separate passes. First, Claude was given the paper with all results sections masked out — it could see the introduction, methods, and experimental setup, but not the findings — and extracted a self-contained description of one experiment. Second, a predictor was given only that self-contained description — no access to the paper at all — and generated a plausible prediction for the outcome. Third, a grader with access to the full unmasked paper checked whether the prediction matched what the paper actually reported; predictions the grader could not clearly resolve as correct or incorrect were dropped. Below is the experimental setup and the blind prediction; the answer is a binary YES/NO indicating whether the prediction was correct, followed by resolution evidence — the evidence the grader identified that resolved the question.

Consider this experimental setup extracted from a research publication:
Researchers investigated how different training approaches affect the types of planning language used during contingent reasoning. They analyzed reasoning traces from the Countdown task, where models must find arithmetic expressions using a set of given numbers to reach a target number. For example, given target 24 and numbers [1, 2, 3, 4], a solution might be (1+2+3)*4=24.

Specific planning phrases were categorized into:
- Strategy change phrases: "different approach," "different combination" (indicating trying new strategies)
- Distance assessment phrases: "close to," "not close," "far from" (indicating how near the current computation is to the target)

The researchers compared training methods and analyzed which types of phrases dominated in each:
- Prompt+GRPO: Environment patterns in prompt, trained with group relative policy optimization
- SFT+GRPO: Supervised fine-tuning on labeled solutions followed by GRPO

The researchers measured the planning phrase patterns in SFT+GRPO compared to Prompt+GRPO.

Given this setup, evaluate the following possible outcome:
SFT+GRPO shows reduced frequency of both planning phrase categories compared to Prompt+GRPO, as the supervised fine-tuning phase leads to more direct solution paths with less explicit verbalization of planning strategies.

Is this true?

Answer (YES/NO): NO